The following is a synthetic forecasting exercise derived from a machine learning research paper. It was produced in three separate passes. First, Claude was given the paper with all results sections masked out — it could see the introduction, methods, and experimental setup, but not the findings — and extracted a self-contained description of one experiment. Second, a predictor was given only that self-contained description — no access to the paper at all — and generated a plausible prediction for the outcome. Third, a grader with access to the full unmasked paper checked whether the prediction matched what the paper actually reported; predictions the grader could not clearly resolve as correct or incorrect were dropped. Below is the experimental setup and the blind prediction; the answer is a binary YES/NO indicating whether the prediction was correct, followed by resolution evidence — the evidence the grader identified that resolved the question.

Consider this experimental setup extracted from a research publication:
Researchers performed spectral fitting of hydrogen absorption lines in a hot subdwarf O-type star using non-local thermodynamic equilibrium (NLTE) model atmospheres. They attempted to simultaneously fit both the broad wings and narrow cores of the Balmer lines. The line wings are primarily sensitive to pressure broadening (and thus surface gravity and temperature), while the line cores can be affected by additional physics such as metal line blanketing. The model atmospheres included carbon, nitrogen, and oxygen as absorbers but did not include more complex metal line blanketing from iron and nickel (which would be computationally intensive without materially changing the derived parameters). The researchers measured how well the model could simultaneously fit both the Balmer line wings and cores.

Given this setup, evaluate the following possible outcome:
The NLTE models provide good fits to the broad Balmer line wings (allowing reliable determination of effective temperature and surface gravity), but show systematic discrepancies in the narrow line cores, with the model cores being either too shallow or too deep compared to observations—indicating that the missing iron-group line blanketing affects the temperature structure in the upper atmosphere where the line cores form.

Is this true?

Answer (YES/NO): YES